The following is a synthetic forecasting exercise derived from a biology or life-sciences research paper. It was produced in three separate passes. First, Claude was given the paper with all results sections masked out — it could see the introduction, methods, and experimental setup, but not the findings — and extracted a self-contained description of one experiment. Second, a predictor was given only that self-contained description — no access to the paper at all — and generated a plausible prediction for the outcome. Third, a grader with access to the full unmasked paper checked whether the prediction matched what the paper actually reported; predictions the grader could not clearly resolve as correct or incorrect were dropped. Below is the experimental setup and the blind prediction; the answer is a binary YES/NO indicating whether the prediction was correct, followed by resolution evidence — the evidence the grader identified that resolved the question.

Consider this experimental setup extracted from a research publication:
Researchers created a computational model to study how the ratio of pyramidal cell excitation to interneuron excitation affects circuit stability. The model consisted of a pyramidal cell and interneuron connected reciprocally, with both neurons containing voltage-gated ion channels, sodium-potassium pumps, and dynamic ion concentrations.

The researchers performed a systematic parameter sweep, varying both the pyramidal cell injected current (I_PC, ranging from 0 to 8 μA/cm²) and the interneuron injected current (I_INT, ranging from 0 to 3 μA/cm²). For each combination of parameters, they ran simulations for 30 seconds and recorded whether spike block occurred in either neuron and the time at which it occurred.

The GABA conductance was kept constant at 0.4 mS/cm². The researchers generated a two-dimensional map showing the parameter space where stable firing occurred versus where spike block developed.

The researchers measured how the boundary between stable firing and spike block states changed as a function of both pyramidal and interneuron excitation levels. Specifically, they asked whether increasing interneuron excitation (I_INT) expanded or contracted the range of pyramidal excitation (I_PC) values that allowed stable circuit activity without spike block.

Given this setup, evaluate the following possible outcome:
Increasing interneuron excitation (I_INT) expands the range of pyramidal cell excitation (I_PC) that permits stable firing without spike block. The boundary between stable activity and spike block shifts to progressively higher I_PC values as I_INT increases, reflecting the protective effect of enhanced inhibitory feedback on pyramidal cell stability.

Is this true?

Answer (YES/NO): NO